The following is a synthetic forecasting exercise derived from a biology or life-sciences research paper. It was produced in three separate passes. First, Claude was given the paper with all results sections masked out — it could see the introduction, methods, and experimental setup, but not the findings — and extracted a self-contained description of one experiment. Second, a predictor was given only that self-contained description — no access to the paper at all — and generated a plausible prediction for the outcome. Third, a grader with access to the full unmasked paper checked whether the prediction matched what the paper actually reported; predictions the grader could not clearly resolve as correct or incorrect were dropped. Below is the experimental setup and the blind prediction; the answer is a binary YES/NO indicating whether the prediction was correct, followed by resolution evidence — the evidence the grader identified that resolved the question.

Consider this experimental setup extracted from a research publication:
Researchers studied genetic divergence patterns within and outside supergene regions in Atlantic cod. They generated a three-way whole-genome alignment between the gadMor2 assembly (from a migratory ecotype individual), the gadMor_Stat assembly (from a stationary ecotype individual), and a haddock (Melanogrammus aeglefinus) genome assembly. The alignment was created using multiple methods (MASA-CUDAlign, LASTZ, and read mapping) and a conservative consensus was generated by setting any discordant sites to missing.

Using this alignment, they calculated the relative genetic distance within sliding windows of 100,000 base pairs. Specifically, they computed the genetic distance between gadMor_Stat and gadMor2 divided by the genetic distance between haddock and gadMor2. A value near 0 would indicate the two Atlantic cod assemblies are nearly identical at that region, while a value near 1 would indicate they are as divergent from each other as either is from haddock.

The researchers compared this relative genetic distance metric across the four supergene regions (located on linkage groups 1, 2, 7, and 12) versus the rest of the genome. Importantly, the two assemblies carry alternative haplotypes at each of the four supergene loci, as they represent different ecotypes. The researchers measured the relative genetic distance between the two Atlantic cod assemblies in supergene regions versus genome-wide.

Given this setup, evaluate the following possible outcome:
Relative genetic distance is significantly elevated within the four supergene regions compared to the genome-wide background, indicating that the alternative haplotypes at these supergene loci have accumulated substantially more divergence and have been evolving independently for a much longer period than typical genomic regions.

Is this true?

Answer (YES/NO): YES